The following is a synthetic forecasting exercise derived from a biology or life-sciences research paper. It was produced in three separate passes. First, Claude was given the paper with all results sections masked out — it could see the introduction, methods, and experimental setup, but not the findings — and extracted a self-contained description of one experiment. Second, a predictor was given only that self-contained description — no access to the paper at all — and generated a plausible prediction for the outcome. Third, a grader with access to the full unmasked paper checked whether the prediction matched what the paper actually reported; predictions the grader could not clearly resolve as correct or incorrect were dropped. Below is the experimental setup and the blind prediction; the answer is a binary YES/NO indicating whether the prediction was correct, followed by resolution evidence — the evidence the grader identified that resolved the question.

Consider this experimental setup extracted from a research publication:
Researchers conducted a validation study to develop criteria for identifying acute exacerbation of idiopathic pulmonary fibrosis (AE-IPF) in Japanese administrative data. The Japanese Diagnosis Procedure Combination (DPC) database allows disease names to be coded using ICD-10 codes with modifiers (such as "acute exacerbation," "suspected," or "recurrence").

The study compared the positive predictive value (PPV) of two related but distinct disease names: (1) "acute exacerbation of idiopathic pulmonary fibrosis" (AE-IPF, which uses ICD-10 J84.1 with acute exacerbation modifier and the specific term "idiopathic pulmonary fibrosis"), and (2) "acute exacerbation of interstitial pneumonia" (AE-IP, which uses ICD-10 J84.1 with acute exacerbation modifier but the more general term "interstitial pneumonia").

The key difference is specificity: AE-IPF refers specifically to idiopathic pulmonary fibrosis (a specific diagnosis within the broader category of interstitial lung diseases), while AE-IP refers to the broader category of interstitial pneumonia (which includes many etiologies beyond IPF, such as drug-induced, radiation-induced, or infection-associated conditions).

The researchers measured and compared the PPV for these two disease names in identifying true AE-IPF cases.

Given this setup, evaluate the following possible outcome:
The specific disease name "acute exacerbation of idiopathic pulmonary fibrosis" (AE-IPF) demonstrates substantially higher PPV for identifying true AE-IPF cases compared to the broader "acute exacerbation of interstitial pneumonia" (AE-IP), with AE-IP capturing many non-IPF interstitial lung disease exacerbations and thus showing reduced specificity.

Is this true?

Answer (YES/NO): YES